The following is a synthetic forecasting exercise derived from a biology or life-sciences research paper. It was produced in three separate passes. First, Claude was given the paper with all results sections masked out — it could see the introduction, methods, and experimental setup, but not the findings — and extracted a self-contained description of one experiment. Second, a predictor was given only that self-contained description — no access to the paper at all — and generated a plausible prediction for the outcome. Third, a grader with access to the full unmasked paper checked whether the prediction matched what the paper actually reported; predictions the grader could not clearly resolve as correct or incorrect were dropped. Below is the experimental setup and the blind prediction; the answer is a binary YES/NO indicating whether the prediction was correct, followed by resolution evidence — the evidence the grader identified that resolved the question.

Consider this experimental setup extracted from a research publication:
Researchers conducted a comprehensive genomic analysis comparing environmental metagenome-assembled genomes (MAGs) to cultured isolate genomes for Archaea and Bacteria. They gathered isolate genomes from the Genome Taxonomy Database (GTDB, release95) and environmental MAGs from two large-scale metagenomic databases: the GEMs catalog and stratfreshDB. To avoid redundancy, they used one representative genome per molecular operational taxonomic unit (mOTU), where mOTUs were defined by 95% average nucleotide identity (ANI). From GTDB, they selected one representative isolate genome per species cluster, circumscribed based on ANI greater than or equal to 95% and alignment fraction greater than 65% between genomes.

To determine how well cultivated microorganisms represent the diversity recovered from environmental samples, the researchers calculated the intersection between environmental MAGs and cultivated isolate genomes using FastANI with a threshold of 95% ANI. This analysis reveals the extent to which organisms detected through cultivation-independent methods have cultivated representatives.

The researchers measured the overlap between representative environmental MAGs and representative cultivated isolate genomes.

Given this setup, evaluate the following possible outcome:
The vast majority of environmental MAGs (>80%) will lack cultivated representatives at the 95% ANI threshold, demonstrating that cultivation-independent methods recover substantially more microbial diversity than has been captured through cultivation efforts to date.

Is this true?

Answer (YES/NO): YES